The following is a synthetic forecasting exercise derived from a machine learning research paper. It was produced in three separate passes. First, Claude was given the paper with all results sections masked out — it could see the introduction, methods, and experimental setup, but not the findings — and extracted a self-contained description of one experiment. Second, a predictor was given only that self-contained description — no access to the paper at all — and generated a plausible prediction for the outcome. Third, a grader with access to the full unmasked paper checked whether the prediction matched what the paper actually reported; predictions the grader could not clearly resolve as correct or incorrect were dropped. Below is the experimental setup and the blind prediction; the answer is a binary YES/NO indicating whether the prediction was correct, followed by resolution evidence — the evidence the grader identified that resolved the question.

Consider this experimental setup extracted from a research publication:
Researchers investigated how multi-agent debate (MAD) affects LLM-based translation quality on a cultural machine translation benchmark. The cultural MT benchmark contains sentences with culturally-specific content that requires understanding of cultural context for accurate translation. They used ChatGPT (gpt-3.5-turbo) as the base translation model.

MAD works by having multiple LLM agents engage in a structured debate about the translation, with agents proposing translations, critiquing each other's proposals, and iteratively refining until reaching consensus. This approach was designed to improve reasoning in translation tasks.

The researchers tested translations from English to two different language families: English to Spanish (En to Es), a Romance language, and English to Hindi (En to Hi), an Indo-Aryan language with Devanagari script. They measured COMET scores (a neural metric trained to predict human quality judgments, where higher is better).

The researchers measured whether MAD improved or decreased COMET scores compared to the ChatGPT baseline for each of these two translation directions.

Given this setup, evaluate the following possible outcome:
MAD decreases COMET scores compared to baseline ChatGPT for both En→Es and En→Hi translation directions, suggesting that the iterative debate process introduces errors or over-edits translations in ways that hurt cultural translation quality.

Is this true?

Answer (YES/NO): NO